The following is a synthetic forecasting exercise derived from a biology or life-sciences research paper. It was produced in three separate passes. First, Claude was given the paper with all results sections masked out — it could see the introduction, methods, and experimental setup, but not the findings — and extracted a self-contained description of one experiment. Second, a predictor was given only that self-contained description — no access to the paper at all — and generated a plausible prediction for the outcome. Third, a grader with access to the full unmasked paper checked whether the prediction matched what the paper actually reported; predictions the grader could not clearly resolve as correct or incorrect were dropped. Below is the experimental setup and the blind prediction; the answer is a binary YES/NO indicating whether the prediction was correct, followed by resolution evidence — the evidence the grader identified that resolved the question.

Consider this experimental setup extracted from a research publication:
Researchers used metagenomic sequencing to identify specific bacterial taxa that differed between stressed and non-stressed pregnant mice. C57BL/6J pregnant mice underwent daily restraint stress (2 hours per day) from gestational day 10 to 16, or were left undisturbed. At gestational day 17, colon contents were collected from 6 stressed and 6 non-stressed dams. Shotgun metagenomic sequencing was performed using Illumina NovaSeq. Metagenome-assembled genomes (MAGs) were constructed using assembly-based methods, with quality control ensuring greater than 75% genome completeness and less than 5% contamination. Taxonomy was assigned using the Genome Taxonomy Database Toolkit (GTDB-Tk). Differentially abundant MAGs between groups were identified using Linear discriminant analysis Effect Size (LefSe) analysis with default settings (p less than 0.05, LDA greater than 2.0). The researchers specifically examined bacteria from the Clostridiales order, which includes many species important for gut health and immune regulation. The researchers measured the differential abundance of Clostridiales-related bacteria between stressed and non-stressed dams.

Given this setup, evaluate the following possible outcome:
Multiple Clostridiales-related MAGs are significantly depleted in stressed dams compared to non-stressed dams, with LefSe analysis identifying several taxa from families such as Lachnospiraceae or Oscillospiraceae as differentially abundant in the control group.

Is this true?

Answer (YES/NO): YES